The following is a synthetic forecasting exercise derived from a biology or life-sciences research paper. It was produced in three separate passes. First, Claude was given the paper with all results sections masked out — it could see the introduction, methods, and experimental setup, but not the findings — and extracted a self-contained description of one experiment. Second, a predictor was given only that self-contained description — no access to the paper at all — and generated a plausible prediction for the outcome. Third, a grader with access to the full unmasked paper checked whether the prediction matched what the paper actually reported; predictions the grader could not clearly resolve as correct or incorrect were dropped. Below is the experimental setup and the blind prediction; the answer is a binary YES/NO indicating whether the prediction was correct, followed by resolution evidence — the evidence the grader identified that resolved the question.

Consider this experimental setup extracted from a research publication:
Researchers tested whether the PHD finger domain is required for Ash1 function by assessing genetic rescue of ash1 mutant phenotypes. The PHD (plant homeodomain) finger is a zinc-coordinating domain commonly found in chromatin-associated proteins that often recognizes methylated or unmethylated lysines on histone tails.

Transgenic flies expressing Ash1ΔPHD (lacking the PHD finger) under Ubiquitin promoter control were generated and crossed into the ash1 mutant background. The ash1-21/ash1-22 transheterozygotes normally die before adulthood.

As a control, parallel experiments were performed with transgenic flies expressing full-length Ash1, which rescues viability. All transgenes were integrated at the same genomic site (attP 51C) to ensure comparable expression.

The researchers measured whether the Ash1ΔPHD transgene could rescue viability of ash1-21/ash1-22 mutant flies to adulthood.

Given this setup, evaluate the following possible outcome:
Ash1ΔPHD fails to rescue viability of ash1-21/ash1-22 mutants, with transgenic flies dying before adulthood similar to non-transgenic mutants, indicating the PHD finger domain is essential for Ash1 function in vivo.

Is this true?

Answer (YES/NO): NO